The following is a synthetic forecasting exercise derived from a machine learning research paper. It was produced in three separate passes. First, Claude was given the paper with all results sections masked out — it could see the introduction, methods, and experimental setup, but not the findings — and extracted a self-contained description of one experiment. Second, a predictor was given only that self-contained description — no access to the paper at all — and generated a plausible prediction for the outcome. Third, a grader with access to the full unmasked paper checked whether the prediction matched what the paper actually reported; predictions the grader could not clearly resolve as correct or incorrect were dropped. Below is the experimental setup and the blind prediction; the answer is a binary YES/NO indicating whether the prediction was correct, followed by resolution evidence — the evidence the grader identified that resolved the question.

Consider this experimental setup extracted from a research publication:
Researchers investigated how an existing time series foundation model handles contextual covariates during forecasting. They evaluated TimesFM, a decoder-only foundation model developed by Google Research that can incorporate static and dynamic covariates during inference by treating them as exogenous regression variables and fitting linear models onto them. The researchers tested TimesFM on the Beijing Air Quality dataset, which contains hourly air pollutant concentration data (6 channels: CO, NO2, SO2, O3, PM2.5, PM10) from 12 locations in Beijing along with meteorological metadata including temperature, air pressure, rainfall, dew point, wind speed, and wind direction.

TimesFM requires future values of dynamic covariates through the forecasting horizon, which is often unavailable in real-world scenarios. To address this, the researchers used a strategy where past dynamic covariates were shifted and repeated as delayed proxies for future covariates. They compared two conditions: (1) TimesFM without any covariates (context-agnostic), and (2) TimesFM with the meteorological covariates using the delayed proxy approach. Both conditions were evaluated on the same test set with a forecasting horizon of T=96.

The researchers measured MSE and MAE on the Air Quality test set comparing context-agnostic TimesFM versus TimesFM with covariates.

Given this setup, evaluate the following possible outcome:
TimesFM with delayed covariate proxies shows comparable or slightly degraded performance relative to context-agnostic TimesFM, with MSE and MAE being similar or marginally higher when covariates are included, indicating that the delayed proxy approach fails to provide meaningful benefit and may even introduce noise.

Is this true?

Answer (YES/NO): YES